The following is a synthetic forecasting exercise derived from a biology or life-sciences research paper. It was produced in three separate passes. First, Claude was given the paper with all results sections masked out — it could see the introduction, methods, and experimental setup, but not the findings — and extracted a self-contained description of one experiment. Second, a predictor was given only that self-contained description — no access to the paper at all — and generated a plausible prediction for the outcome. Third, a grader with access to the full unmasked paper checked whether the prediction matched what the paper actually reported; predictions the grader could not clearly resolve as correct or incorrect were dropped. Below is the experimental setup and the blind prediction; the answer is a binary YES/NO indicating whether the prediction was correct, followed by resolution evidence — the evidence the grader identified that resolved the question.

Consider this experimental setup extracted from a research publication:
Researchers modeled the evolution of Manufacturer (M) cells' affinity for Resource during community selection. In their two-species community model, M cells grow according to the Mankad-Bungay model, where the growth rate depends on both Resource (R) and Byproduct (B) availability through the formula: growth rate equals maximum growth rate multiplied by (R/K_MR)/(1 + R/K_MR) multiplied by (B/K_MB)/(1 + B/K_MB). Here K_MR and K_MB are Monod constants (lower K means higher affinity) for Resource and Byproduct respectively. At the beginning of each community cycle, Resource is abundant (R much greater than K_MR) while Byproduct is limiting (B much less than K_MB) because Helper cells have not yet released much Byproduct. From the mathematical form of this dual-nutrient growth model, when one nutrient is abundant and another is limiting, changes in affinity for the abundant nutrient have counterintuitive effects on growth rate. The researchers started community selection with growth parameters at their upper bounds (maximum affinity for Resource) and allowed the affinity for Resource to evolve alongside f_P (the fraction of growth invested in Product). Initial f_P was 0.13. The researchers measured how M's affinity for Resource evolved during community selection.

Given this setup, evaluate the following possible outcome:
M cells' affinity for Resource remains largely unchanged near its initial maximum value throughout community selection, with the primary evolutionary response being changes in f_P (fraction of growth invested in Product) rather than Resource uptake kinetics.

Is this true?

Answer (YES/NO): NO